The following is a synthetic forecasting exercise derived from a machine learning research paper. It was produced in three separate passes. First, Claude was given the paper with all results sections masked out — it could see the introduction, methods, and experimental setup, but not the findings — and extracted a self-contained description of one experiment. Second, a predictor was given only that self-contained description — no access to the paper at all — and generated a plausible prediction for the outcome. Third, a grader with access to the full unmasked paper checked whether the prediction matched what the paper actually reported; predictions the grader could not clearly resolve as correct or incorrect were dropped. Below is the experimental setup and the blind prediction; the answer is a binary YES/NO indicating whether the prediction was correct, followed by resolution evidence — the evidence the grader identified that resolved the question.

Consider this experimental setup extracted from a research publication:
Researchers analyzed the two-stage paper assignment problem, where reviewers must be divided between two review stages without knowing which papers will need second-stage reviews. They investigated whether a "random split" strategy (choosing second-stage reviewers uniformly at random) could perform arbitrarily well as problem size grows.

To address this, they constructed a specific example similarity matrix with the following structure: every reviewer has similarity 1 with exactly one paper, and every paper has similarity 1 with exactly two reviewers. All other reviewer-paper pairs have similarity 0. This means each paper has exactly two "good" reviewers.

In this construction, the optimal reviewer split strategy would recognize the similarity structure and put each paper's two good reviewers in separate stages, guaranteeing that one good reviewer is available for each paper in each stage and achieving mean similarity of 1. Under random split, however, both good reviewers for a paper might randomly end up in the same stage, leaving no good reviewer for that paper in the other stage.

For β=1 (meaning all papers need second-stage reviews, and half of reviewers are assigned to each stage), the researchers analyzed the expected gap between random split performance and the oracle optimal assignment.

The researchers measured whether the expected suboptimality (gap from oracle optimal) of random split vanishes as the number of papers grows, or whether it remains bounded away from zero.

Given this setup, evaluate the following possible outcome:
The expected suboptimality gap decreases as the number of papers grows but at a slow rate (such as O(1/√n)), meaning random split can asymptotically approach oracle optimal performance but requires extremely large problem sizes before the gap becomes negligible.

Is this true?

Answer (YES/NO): NO